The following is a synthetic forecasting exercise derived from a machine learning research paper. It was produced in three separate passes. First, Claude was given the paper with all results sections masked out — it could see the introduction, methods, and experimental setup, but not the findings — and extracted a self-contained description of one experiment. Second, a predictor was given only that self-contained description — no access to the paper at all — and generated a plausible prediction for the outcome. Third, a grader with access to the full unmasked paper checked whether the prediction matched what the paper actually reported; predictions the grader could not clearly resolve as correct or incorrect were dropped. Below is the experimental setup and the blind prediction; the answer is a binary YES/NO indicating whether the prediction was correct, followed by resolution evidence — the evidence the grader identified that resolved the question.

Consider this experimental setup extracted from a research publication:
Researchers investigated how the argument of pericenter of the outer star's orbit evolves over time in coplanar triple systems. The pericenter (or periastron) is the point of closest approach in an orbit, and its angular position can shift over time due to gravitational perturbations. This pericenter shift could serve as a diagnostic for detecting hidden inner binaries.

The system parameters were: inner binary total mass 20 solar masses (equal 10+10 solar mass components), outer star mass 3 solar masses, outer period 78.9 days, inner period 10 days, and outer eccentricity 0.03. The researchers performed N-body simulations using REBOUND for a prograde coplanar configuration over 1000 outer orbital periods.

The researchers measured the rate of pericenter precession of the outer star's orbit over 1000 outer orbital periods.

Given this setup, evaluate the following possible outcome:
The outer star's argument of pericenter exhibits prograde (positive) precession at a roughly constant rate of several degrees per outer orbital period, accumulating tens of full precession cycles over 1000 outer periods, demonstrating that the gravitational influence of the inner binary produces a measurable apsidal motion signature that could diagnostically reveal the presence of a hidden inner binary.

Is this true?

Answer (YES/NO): NO